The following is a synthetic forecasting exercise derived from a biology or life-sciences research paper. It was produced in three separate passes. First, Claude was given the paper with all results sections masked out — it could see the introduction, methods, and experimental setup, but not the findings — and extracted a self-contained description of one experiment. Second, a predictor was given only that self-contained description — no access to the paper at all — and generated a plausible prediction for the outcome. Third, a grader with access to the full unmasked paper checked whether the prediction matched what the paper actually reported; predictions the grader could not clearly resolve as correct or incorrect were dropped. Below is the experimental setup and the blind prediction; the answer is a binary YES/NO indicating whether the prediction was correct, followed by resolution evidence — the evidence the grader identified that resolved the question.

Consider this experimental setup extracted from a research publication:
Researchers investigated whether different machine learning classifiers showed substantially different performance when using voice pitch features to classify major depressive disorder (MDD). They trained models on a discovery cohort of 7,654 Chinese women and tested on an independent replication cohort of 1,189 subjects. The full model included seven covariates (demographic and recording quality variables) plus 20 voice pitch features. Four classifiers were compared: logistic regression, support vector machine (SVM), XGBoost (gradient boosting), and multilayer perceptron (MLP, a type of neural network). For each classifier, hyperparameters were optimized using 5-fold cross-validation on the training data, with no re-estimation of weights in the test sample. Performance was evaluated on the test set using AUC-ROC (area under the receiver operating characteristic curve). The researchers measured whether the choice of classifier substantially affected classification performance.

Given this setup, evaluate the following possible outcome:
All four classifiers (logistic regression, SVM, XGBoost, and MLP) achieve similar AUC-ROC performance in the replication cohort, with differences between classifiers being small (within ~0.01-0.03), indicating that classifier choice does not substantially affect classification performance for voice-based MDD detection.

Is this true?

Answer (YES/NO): NO